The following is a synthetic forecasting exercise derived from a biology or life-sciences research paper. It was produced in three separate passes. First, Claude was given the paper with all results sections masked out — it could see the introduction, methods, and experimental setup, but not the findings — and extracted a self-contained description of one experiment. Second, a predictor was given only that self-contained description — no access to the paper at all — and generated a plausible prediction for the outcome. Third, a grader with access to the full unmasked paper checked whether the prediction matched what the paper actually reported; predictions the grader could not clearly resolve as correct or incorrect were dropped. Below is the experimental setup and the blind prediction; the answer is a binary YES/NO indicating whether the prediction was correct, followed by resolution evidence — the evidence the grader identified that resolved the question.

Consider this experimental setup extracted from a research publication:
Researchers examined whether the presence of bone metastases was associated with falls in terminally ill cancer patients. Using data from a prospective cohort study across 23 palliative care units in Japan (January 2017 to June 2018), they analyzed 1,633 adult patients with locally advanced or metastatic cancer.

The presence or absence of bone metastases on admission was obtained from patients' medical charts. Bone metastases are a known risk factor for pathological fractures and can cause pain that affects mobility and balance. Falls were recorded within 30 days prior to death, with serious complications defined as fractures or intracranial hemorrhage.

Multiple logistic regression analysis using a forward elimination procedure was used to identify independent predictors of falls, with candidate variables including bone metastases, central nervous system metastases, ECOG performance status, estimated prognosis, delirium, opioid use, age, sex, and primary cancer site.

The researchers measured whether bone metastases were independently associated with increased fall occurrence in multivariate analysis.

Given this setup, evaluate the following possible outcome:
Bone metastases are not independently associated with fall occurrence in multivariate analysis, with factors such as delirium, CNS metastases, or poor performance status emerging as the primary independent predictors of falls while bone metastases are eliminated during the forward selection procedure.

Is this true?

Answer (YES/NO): YES